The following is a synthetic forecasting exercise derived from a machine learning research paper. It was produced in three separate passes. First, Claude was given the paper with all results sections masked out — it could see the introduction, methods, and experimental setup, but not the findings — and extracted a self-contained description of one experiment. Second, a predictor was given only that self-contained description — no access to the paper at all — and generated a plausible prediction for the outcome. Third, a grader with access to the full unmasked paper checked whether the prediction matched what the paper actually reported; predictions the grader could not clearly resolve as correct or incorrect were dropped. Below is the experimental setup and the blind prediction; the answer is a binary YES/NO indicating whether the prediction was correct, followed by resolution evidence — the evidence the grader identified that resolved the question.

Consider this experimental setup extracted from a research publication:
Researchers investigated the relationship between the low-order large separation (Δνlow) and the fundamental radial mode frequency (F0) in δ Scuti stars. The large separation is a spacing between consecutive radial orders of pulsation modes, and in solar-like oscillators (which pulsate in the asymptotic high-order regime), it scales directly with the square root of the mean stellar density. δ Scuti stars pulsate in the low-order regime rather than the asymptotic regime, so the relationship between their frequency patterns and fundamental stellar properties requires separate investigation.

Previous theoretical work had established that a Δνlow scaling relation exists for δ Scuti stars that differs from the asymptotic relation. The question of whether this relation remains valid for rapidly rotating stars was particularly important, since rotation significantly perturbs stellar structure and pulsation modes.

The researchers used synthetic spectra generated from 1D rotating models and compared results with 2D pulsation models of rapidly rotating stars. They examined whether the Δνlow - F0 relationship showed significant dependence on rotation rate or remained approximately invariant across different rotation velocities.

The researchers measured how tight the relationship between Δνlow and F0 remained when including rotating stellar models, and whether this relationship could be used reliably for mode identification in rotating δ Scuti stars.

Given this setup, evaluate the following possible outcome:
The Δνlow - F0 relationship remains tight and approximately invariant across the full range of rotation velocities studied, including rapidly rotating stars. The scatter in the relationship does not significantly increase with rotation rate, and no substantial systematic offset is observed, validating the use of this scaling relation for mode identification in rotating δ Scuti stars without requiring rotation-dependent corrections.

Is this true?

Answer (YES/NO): YES